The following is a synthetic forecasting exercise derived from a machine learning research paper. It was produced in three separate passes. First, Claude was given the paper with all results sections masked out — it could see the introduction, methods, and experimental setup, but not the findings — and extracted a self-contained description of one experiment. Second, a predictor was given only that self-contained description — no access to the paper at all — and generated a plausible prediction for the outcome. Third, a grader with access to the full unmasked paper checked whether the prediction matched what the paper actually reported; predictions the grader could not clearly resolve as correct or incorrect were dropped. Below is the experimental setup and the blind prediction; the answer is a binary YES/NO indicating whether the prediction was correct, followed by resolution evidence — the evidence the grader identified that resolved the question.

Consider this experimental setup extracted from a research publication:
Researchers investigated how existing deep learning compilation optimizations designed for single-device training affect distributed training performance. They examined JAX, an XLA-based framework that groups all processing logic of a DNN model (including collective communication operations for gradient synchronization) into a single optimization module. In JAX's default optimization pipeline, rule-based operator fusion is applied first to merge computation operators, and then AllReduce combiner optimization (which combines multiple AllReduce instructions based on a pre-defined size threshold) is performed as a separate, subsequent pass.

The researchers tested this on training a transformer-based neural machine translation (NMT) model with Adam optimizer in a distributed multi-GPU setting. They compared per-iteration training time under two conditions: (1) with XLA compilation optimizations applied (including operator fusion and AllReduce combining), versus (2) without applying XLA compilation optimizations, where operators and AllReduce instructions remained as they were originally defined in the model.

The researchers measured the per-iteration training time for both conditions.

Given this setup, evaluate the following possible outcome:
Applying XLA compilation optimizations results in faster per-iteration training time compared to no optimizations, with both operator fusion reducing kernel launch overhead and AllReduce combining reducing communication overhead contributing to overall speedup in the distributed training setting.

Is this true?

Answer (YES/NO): NO